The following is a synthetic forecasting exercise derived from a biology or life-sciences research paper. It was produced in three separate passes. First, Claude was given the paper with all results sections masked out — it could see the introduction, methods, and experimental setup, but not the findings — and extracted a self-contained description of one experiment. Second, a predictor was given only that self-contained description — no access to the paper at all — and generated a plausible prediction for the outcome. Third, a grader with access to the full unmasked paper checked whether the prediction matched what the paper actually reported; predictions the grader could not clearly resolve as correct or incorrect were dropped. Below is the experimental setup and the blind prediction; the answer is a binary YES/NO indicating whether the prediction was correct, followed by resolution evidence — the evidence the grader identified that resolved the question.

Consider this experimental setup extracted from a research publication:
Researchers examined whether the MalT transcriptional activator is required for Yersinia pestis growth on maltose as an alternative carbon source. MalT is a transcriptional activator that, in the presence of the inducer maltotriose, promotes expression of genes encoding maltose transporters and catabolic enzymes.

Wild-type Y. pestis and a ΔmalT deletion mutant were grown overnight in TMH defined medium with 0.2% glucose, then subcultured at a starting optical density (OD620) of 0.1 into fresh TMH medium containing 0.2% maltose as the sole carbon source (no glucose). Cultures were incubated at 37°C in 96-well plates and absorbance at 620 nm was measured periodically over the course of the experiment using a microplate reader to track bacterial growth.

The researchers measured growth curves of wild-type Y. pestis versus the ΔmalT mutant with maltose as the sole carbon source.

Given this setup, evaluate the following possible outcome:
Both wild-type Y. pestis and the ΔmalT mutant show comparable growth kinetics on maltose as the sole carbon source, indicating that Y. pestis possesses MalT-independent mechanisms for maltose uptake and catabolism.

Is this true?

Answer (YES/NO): NO